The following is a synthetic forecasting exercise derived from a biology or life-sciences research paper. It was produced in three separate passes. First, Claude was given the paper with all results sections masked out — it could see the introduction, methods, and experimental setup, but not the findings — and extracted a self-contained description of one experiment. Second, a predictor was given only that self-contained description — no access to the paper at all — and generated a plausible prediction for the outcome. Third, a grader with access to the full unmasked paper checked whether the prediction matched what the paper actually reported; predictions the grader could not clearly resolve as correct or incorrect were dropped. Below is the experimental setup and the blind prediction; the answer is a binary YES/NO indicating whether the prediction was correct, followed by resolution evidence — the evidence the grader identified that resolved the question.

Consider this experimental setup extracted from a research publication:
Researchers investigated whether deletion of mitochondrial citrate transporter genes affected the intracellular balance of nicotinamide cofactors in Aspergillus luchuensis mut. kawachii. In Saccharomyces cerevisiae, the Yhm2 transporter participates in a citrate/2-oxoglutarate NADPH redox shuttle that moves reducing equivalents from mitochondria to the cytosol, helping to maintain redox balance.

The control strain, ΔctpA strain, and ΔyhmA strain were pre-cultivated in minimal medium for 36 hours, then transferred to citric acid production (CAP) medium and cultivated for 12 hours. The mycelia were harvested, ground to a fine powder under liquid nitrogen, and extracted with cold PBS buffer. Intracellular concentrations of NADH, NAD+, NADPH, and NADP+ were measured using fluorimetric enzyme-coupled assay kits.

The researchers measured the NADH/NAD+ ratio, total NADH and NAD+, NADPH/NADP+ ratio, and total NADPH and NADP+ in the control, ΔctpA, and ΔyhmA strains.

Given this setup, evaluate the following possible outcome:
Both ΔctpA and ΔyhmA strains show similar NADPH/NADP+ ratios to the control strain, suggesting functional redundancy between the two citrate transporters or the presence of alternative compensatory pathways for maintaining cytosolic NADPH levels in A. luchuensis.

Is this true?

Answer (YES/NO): NO